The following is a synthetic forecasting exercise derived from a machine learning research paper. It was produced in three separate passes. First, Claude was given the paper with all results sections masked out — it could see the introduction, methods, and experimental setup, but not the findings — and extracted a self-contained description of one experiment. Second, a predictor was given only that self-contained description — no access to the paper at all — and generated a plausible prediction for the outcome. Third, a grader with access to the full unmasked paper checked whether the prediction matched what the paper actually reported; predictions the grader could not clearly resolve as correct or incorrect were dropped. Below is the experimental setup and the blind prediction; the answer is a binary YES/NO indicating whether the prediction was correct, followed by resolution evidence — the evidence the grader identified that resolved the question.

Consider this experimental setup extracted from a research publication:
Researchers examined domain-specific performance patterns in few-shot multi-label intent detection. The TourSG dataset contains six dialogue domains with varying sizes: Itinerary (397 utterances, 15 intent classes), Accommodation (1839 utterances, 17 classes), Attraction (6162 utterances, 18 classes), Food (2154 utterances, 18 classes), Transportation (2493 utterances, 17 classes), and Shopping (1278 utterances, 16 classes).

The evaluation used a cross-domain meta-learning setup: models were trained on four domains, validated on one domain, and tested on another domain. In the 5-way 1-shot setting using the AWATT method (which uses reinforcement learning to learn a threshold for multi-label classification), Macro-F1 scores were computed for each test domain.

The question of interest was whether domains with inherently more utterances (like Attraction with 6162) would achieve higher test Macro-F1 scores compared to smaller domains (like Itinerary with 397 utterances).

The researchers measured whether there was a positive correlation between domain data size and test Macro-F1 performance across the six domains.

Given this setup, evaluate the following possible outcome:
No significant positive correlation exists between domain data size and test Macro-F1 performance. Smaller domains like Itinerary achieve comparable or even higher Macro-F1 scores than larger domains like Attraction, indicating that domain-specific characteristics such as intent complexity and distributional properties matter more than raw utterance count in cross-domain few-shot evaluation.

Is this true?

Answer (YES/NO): NO